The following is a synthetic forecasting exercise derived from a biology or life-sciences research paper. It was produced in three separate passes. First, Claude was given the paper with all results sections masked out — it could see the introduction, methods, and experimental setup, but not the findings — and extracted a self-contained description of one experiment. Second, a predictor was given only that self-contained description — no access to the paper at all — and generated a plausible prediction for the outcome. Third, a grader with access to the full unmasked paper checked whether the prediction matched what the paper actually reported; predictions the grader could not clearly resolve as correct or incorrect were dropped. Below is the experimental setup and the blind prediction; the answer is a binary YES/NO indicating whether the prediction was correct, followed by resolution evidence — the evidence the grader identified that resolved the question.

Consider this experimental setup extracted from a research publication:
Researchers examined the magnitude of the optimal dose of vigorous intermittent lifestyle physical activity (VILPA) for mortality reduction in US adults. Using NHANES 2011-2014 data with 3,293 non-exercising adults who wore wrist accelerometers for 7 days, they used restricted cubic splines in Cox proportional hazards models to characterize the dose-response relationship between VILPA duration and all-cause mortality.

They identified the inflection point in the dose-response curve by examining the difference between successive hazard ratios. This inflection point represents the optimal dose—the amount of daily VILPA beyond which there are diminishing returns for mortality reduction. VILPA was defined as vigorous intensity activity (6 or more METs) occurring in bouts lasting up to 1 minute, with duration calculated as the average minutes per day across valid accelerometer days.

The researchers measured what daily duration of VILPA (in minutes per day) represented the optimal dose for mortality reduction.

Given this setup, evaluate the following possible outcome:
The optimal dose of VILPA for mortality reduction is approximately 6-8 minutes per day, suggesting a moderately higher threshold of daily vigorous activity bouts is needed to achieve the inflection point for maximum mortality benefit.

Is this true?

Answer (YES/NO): NO